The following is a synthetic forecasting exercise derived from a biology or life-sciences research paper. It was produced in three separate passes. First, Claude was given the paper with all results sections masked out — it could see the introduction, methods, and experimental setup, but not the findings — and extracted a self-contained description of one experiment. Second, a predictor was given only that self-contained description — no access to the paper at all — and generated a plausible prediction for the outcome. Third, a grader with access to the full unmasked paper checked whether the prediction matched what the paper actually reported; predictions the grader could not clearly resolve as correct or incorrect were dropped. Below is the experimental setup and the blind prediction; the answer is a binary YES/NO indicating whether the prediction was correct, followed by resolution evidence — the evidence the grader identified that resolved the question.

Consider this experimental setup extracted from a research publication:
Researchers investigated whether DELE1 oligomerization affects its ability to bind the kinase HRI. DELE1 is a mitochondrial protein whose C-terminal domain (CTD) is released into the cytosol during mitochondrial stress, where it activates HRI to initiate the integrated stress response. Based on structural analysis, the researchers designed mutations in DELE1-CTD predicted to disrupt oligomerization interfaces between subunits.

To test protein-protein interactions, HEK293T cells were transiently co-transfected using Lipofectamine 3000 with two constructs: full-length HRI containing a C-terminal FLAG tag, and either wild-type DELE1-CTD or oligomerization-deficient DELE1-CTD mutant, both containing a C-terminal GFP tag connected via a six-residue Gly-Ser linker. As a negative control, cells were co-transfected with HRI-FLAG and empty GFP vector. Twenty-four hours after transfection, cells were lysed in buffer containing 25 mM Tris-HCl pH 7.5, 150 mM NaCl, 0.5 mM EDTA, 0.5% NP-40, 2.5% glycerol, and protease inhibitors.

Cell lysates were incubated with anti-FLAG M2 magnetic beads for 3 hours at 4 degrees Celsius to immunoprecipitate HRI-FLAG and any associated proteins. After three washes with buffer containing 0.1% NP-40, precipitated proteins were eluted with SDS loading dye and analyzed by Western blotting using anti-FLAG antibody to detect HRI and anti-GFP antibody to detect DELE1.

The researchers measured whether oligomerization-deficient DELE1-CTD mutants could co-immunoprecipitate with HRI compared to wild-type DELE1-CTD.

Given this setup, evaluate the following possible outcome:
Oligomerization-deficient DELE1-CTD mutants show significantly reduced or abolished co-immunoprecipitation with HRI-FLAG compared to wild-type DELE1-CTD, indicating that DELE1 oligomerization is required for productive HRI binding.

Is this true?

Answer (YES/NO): NO